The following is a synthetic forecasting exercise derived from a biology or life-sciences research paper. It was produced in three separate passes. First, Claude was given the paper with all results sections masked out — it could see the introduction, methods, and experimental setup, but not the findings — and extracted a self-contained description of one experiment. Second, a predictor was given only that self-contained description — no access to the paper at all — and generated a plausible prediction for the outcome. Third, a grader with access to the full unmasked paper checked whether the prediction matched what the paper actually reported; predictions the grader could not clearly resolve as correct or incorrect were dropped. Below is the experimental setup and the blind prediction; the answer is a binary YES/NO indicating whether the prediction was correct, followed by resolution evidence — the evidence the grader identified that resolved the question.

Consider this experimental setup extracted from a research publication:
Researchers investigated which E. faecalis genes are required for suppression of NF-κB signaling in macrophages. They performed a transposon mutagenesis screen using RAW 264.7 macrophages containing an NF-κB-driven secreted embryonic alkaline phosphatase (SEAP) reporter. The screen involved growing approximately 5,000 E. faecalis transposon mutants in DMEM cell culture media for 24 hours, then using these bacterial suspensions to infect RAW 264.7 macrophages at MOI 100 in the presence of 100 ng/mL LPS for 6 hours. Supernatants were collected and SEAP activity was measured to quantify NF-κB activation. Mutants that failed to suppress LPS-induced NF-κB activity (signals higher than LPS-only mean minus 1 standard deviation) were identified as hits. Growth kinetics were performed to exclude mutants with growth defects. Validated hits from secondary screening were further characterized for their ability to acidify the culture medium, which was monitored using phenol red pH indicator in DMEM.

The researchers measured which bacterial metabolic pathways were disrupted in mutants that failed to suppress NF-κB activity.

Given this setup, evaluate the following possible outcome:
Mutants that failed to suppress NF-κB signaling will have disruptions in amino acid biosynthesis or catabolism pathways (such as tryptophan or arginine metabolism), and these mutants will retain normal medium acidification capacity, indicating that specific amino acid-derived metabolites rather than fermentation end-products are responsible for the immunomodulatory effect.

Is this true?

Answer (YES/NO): NO